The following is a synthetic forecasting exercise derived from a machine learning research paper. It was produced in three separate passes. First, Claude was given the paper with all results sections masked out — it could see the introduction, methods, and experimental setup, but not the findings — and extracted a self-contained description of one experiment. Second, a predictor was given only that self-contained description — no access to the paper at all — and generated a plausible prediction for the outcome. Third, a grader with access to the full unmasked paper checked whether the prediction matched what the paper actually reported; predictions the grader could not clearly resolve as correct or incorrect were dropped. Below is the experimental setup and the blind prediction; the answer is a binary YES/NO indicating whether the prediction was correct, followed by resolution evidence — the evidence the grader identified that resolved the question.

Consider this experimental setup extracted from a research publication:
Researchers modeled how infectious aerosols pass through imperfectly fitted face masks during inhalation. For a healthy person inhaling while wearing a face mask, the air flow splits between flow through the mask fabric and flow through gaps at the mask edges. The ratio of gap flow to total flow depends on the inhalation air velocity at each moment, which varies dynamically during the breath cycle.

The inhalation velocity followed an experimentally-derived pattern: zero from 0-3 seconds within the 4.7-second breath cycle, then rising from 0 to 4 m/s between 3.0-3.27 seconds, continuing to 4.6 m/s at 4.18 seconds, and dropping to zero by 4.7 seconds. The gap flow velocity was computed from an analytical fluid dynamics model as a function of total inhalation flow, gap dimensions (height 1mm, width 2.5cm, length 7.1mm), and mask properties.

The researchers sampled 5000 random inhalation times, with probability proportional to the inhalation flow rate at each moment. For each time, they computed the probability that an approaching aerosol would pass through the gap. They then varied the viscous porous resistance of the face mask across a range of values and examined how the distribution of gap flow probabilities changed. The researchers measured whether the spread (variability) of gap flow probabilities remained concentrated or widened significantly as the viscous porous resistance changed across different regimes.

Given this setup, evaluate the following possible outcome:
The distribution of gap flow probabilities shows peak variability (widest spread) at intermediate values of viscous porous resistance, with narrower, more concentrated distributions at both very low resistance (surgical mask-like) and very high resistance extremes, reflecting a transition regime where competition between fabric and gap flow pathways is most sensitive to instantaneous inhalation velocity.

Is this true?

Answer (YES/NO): NO